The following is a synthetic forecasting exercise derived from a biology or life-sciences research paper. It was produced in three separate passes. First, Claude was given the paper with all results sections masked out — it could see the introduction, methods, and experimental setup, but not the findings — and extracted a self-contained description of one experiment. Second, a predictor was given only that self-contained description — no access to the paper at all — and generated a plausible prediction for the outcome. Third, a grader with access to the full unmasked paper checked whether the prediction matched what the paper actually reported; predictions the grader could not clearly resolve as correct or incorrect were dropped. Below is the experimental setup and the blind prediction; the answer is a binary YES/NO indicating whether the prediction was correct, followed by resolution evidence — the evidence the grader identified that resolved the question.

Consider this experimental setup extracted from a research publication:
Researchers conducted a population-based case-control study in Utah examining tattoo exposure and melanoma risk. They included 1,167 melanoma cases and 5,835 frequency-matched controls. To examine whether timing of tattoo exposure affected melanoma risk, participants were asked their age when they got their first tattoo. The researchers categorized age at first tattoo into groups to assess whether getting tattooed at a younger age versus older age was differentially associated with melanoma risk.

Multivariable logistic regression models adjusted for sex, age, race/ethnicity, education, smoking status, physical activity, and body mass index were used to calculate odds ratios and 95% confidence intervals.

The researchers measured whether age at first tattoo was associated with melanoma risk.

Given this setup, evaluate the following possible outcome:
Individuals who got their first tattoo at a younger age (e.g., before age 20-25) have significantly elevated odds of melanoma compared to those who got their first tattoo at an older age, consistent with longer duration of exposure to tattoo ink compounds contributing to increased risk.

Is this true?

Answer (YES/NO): NO